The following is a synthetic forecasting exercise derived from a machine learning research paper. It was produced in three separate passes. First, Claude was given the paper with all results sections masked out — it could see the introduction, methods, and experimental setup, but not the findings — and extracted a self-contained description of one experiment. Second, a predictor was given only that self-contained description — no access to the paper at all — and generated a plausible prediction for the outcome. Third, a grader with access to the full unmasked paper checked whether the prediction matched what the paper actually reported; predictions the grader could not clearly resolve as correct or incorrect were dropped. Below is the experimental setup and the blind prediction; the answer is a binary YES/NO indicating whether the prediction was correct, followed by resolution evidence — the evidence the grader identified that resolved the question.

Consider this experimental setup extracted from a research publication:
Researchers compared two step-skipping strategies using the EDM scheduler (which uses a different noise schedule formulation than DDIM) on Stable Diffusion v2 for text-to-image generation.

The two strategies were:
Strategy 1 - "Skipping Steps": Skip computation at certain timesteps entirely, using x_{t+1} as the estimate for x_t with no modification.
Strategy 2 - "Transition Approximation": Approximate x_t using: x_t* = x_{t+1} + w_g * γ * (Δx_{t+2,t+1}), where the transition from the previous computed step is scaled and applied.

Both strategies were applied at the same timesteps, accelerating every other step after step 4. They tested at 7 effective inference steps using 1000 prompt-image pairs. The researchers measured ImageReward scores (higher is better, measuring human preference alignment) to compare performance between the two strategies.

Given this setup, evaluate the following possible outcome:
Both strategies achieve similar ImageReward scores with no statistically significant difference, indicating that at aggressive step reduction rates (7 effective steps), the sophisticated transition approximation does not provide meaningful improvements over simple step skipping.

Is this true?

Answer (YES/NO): NO